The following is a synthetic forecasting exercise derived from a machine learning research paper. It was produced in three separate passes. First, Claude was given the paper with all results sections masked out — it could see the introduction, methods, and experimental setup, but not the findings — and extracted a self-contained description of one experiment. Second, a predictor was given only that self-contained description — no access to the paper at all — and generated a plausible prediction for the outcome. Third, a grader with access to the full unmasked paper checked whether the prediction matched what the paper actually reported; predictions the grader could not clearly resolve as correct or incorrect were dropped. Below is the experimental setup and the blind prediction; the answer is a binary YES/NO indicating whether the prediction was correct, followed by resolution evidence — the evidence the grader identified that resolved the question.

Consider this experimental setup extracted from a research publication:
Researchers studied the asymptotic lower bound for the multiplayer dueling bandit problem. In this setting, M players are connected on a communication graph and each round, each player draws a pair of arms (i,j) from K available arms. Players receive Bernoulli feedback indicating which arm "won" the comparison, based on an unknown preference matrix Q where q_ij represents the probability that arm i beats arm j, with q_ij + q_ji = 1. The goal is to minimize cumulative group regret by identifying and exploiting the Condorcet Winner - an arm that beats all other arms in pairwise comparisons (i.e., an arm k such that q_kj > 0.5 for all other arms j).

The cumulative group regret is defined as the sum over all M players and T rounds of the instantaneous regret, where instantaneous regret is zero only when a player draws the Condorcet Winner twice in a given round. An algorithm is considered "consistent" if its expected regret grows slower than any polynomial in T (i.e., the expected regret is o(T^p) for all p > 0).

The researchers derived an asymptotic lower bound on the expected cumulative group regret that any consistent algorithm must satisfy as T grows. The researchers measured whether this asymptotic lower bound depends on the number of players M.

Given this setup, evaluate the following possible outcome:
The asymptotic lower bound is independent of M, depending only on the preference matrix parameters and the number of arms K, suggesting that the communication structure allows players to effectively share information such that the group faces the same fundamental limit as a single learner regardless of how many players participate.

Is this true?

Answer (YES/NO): YES